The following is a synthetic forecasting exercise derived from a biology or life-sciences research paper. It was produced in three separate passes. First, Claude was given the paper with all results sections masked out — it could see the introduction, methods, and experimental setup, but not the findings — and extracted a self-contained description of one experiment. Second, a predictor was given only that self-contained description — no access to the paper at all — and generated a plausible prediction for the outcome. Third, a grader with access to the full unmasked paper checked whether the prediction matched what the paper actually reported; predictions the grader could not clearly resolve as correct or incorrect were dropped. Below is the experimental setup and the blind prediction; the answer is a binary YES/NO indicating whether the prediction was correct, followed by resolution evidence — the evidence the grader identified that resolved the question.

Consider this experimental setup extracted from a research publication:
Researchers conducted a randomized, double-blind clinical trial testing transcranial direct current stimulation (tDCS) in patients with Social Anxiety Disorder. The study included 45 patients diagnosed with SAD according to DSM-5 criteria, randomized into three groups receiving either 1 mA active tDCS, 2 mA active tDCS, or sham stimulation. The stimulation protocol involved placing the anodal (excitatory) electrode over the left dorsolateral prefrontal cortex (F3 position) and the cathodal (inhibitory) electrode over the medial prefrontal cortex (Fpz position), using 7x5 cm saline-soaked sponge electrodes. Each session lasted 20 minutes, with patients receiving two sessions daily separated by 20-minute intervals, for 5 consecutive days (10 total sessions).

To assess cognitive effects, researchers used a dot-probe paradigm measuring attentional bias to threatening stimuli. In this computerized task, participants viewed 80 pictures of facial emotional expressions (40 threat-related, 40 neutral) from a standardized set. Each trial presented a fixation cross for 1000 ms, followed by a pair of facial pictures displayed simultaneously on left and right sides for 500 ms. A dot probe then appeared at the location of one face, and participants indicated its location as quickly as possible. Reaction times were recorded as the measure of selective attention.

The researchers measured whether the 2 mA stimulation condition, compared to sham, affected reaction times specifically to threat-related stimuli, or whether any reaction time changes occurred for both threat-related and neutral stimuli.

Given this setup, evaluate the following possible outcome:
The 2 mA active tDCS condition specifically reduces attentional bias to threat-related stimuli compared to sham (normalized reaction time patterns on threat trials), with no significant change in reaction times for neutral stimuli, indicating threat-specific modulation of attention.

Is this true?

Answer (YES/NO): NO